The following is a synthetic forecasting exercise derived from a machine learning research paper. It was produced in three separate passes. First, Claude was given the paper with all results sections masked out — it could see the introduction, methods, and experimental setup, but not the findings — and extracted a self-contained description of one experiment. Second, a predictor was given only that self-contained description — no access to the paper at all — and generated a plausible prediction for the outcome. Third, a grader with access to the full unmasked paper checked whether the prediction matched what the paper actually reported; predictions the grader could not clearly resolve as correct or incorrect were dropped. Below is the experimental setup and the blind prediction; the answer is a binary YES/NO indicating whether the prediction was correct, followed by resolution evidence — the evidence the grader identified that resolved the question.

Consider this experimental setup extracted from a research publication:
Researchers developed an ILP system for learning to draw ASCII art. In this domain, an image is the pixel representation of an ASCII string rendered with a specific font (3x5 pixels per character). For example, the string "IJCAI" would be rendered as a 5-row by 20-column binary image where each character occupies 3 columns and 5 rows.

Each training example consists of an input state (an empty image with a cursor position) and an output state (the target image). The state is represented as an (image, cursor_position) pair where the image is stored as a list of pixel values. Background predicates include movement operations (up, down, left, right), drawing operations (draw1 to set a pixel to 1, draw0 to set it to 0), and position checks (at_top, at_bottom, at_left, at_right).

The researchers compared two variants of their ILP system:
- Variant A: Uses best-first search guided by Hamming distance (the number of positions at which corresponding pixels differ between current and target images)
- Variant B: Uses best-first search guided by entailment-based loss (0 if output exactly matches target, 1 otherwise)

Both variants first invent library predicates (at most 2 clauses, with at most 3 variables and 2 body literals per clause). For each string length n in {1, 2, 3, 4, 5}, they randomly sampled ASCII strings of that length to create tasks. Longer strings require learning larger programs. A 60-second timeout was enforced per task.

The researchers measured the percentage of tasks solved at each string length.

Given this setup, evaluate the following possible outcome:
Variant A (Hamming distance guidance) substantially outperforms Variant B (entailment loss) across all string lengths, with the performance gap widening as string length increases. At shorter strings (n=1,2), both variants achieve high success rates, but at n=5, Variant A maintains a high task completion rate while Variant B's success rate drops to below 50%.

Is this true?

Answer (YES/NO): NO